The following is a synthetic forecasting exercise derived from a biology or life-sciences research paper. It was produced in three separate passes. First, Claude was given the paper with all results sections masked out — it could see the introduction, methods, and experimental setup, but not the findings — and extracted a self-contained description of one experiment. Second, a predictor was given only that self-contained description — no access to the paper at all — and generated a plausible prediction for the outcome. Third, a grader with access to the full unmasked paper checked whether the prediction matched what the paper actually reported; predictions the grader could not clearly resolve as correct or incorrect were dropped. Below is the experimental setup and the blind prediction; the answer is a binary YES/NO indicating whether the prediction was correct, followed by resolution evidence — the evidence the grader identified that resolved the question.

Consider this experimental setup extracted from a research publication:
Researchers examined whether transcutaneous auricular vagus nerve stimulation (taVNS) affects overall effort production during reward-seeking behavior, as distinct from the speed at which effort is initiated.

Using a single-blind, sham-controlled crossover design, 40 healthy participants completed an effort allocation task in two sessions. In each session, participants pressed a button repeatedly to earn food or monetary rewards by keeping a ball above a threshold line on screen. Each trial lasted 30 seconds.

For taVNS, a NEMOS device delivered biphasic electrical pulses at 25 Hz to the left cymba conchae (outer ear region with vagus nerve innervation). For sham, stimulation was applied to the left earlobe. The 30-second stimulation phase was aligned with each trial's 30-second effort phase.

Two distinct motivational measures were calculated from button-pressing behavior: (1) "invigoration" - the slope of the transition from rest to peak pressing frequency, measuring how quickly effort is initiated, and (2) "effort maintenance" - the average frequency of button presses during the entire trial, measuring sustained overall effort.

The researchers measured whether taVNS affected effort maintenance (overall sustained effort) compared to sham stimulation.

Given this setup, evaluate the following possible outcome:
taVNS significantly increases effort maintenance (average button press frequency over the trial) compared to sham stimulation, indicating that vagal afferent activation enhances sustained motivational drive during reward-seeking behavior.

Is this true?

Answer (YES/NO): NO